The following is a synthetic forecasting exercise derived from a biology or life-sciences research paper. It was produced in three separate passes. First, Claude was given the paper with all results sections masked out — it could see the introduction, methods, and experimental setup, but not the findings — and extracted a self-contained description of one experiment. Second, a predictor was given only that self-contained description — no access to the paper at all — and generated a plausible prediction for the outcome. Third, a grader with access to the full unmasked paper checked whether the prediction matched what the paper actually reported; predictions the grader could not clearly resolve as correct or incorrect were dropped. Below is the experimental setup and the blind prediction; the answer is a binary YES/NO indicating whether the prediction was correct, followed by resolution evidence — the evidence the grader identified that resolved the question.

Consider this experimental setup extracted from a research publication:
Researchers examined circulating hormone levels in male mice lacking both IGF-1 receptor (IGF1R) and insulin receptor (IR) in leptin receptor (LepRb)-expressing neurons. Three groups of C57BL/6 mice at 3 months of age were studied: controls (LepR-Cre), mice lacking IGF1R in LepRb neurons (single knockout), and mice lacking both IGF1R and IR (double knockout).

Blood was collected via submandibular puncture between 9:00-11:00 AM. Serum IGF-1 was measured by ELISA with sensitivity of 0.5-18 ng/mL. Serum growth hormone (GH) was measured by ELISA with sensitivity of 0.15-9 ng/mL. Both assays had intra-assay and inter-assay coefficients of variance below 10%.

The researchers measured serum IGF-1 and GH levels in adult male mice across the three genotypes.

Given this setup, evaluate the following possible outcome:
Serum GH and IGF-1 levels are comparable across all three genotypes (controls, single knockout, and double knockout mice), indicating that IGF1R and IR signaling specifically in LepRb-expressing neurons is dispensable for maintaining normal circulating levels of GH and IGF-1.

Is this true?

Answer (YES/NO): NO